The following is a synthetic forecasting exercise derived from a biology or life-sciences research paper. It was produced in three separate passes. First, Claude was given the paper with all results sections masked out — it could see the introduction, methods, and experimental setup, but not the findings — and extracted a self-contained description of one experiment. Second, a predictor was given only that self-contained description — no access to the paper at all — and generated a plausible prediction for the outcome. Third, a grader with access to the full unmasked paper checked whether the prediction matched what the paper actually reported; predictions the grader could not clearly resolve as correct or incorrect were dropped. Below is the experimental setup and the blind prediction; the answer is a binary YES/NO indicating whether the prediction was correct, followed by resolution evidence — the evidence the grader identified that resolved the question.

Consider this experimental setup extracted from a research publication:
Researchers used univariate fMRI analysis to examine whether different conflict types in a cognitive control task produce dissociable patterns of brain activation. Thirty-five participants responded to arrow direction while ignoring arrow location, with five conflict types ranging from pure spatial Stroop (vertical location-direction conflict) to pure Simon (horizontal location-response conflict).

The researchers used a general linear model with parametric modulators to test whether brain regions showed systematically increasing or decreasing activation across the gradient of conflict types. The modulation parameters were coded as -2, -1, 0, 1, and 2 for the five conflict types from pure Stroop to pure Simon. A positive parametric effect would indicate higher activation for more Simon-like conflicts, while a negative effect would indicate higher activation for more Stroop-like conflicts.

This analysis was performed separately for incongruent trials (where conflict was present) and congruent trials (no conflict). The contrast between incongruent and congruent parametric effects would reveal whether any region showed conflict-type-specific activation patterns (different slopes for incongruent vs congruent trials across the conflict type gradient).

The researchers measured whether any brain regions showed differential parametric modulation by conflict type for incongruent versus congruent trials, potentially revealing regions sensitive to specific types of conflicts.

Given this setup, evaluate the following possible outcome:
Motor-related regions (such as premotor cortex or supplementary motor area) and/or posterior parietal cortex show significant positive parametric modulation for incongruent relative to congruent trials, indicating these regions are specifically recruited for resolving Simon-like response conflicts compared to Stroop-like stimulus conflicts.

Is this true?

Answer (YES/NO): YES